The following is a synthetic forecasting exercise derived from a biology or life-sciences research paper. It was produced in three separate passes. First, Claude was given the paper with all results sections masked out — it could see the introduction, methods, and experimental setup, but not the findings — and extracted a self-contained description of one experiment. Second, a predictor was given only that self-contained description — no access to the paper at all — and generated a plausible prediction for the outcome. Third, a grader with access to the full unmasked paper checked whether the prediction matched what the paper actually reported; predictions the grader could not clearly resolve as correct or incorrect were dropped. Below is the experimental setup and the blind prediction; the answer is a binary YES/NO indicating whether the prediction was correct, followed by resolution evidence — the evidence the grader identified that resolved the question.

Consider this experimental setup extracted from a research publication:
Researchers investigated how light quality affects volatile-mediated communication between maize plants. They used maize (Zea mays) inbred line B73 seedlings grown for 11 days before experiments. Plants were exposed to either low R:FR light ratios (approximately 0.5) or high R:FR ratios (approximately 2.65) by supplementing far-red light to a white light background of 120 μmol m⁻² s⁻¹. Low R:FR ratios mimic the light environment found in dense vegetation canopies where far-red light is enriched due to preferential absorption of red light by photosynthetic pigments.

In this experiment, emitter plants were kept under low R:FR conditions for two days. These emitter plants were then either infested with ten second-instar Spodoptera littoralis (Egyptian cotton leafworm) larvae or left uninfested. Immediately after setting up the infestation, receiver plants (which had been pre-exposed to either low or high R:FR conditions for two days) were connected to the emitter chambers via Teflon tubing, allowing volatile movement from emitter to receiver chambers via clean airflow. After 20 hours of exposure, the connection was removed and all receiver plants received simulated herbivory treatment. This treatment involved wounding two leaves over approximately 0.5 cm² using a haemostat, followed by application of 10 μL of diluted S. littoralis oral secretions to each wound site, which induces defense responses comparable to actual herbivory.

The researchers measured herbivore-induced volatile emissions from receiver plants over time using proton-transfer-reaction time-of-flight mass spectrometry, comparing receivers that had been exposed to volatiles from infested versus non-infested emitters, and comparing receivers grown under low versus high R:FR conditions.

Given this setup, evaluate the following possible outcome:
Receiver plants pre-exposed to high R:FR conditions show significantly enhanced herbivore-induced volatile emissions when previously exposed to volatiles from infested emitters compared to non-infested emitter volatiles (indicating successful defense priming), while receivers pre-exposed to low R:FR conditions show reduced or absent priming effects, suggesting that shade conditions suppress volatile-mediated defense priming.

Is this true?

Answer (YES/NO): NO